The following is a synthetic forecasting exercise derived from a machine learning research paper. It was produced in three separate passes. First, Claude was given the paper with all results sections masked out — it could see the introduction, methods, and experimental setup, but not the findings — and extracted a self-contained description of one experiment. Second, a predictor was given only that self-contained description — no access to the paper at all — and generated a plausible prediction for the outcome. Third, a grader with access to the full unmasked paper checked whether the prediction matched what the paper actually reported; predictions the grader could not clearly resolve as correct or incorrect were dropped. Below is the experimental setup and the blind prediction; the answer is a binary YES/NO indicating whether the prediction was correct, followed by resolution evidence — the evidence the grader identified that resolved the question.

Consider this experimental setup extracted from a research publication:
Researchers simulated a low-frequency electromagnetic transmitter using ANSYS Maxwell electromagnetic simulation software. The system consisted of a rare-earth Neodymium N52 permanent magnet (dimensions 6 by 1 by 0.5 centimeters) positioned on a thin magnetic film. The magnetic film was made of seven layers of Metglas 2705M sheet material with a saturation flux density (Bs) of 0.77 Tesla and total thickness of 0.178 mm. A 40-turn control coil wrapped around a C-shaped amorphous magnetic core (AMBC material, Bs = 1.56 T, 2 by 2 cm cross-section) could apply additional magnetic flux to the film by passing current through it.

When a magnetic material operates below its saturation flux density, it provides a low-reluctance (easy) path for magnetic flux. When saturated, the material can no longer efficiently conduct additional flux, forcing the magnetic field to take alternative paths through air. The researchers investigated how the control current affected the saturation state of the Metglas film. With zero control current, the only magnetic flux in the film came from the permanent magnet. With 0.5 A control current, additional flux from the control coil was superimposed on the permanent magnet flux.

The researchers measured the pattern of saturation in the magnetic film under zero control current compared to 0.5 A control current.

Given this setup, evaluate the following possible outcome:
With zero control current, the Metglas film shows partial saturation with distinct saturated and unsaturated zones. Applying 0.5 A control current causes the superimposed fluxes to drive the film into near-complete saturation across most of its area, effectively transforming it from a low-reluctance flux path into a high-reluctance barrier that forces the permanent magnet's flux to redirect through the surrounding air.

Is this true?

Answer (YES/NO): NO